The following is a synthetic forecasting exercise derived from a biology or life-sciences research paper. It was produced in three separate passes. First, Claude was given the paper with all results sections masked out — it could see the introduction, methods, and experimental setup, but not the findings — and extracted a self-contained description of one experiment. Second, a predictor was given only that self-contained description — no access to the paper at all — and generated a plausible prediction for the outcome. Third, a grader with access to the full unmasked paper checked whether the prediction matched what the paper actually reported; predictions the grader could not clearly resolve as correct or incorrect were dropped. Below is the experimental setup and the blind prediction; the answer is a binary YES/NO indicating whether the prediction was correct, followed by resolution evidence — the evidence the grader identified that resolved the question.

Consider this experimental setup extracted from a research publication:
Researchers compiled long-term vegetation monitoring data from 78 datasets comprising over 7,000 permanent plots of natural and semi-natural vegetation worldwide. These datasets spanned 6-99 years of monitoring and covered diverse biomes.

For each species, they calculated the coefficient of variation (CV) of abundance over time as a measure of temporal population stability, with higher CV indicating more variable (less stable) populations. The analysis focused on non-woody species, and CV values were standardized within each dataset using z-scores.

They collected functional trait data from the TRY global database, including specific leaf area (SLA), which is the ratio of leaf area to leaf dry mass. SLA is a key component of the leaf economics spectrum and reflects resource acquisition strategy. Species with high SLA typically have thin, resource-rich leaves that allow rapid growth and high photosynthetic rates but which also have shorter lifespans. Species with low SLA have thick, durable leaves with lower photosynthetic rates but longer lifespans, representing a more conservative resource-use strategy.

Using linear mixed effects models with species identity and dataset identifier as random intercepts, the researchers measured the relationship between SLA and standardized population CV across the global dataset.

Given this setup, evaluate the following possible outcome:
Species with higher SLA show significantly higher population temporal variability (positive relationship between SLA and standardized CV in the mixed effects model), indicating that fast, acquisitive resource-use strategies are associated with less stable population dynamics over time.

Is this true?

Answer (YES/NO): YES